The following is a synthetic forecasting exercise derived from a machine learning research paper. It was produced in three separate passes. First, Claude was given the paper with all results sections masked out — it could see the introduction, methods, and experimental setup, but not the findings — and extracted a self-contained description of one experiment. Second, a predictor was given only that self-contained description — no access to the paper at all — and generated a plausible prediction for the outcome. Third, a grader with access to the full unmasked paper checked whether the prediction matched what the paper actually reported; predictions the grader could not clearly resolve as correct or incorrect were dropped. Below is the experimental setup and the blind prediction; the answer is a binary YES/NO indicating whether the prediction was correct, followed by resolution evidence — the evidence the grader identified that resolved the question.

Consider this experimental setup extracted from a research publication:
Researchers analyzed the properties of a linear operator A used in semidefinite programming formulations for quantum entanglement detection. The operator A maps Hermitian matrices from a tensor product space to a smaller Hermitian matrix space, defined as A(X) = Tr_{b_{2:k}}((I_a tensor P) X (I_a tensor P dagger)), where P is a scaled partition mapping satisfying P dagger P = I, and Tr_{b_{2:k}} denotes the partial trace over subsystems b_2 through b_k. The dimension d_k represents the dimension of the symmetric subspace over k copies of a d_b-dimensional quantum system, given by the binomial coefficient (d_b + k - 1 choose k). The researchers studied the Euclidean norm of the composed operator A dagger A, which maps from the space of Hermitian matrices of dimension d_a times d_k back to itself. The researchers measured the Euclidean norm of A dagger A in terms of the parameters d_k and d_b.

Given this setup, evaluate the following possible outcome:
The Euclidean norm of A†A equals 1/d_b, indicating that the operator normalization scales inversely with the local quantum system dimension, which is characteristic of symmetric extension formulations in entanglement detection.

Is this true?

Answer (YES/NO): NO